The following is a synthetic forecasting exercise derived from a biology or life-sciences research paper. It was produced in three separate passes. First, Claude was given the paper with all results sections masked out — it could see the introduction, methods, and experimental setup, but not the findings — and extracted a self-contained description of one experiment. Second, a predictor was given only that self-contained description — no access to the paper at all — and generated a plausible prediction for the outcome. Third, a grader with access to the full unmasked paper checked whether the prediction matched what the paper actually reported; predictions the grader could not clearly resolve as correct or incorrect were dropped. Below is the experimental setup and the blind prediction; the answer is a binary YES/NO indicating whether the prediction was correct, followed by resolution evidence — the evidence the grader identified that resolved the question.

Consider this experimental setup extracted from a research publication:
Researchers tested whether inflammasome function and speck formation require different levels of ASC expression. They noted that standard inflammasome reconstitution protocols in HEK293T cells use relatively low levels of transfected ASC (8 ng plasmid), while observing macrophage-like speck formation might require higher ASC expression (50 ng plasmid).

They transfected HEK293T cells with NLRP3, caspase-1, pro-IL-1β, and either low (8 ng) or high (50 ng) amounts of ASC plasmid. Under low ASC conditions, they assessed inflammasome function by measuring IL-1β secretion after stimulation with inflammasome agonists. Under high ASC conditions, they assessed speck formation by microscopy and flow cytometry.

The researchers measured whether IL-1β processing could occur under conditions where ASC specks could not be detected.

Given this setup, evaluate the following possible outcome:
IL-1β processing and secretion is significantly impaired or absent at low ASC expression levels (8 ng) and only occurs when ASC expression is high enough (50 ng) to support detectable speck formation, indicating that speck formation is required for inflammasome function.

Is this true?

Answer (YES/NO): NO